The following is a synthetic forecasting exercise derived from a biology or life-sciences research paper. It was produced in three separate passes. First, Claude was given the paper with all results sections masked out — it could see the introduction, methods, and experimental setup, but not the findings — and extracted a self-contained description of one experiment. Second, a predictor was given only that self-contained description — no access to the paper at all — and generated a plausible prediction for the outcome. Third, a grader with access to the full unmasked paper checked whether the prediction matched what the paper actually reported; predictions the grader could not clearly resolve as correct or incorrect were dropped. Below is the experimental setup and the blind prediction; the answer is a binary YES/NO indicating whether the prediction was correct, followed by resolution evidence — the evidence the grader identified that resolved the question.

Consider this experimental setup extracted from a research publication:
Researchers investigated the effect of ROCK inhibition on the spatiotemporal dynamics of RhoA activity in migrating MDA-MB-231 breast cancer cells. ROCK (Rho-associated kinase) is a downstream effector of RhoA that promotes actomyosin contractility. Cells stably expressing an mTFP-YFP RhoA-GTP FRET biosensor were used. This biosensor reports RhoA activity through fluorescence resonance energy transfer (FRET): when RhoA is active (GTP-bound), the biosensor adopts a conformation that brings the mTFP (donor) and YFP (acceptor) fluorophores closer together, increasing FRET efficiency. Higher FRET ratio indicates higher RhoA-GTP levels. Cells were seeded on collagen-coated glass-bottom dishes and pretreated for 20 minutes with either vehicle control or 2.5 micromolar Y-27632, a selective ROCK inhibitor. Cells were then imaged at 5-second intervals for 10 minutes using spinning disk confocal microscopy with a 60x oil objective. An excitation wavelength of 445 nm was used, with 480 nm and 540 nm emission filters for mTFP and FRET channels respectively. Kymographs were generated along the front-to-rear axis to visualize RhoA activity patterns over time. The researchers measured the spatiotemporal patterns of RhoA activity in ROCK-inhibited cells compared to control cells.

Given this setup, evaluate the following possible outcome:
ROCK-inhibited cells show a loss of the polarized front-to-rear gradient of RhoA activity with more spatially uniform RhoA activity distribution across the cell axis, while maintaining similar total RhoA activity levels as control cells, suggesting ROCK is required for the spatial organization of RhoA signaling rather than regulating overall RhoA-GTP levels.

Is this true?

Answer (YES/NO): NO